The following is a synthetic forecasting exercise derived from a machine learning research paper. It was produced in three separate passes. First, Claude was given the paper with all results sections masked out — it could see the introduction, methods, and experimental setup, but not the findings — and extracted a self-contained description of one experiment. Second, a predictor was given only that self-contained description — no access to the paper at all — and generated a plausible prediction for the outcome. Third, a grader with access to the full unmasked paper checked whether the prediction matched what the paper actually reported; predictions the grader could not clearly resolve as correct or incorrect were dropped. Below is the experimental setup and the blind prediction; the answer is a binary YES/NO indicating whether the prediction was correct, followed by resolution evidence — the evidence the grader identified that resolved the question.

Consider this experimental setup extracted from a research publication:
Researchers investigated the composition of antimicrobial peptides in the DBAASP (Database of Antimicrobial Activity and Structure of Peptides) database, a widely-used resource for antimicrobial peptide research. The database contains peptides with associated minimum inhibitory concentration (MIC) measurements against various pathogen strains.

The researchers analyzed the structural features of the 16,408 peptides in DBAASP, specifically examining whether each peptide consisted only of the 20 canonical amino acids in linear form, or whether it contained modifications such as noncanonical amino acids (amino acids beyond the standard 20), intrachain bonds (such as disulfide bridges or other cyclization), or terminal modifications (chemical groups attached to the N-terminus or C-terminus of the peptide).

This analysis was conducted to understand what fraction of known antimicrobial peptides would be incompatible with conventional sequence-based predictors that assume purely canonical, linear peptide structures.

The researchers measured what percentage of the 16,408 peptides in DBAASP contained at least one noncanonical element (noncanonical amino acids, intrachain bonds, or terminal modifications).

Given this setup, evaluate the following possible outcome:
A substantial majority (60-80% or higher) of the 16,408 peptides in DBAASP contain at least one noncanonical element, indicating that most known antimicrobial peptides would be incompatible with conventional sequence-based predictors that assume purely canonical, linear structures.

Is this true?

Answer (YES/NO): YES